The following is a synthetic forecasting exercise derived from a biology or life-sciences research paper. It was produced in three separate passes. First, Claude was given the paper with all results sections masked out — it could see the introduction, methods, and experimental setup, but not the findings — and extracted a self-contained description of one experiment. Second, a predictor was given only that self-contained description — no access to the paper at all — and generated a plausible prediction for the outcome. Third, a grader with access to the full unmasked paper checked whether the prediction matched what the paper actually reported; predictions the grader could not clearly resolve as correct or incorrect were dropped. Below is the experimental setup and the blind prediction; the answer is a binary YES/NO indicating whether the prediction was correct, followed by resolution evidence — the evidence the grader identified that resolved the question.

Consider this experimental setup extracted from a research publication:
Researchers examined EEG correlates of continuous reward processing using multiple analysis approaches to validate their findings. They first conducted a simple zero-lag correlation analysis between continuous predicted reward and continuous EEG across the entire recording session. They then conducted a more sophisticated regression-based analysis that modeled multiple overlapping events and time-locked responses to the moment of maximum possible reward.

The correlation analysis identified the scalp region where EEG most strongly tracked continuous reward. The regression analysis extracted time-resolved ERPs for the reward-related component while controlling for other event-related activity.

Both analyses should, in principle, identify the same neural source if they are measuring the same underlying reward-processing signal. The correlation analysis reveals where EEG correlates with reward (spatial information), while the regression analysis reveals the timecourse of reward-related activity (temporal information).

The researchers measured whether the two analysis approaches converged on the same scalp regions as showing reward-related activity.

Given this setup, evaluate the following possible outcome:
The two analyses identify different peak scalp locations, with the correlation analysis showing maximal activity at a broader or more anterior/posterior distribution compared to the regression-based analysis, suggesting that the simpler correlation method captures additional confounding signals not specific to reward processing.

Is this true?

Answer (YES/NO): NO